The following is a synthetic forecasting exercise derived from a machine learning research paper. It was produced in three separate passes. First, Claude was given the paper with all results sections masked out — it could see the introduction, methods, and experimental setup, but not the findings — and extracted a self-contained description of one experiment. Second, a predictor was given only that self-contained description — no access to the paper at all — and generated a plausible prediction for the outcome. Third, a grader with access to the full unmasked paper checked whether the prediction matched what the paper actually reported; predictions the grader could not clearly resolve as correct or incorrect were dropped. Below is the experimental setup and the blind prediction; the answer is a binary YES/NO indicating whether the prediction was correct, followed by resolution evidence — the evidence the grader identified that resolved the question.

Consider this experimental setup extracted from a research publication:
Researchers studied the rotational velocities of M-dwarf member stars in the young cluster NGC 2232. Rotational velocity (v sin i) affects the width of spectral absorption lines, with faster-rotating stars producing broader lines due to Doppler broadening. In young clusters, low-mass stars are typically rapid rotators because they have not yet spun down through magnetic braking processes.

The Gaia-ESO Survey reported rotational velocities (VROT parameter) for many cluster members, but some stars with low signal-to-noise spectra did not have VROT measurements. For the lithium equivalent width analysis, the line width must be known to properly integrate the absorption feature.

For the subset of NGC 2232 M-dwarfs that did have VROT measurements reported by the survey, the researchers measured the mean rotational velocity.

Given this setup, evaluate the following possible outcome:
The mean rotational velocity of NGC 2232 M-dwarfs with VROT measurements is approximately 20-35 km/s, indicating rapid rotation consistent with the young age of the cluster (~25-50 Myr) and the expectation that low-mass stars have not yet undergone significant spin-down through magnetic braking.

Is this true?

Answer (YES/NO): YES